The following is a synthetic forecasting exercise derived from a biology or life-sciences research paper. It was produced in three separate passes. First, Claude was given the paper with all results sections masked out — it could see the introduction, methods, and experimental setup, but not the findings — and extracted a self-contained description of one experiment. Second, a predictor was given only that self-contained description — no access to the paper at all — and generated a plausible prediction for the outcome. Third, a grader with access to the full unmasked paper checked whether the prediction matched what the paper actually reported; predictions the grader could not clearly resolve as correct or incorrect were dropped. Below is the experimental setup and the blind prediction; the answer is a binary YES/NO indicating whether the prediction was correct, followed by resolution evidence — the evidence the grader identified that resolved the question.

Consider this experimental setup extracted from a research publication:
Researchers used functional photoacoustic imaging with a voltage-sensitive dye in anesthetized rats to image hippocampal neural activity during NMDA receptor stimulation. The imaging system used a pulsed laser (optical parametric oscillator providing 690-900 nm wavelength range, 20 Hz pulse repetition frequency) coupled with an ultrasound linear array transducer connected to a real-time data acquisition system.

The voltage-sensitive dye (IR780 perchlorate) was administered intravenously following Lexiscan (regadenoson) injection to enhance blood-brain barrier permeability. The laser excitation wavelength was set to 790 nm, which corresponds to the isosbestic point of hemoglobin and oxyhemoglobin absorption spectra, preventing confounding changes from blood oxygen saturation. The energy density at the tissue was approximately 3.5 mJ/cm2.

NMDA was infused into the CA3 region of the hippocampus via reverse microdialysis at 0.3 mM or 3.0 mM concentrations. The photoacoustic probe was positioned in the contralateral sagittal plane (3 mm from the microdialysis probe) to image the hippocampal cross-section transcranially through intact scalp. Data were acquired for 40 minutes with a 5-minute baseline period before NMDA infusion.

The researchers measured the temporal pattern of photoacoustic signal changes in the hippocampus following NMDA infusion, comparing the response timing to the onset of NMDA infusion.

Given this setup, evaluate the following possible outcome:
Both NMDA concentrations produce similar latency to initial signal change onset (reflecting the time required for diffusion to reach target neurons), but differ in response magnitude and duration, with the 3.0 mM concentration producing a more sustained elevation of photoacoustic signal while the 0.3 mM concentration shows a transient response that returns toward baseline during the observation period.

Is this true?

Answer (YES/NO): NO